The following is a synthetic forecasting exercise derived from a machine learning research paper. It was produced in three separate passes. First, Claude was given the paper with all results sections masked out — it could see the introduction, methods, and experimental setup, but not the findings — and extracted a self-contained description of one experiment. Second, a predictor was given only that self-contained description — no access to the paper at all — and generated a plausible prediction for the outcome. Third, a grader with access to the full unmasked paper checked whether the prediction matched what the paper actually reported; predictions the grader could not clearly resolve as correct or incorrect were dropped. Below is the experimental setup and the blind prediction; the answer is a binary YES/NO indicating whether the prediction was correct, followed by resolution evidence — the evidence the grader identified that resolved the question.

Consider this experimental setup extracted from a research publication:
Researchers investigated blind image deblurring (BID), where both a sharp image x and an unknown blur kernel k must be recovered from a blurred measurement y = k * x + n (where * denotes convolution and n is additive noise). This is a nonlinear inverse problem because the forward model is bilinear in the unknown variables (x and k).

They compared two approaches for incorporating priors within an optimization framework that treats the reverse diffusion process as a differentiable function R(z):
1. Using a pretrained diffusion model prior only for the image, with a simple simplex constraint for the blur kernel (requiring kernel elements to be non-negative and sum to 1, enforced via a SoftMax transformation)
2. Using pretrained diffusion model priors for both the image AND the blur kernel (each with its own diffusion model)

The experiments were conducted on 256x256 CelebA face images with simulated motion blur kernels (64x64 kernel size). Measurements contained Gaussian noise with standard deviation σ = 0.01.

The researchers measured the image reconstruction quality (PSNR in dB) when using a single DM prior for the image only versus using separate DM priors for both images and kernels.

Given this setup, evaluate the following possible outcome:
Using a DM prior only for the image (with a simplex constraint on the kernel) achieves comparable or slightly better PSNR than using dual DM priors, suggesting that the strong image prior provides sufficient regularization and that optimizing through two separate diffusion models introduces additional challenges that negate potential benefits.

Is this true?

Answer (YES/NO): NO